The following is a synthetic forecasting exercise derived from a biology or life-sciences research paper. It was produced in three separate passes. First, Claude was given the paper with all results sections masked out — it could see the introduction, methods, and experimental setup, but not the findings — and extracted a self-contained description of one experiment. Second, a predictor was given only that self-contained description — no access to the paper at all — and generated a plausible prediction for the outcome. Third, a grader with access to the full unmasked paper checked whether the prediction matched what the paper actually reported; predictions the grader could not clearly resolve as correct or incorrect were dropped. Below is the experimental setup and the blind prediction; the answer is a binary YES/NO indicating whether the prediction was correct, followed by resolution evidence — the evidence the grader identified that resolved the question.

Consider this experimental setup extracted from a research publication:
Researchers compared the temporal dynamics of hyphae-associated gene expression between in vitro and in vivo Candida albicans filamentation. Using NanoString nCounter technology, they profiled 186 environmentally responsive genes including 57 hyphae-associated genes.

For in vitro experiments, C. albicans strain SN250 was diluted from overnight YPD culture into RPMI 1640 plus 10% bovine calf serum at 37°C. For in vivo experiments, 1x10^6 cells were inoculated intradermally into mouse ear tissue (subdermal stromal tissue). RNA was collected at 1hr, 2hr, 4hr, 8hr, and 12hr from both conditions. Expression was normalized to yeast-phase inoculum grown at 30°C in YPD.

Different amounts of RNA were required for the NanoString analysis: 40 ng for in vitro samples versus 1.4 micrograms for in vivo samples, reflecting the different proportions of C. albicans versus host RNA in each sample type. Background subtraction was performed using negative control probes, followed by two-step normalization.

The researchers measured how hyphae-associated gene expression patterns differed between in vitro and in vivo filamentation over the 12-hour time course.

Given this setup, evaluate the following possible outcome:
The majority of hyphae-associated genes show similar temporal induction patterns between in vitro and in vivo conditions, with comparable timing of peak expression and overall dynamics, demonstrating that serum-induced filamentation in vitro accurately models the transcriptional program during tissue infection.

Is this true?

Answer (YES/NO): NO